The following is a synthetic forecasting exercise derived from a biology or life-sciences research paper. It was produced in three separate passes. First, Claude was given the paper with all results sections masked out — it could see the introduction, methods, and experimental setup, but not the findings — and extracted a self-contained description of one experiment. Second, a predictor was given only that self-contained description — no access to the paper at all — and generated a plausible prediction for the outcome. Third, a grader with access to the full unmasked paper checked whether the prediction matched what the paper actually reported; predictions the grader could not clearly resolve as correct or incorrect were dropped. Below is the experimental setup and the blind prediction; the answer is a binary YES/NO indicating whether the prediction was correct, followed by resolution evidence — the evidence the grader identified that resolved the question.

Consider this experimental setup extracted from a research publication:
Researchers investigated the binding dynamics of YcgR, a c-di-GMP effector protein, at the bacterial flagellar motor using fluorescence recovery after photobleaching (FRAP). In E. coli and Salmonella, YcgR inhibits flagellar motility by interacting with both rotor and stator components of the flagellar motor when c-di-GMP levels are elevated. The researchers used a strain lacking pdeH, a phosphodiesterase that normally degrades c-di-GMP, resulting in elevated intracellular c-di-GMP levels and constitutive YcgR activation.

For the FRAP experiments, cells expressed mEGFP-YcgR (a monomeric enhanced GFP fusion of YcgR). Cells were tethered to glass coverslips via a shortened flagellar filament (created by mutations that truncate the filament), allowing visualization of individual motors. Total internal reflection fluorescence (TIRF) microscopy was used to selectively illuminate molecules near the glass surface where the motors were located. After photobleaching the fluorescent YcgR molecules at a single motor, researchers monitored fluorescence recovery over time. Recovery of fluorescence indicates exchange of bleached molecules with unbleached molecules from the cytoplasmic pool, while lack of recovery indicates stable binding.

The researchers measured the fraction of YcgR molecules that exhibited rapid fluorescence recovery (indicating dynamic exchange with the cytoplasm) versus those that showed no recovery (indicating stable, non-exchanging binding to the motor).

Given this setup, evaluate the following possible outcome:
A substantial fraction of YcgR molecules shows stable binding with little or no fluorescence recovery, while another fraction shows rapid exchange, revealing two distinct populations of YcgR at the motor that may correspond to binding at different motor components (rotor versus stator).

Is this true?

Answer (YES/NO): YES